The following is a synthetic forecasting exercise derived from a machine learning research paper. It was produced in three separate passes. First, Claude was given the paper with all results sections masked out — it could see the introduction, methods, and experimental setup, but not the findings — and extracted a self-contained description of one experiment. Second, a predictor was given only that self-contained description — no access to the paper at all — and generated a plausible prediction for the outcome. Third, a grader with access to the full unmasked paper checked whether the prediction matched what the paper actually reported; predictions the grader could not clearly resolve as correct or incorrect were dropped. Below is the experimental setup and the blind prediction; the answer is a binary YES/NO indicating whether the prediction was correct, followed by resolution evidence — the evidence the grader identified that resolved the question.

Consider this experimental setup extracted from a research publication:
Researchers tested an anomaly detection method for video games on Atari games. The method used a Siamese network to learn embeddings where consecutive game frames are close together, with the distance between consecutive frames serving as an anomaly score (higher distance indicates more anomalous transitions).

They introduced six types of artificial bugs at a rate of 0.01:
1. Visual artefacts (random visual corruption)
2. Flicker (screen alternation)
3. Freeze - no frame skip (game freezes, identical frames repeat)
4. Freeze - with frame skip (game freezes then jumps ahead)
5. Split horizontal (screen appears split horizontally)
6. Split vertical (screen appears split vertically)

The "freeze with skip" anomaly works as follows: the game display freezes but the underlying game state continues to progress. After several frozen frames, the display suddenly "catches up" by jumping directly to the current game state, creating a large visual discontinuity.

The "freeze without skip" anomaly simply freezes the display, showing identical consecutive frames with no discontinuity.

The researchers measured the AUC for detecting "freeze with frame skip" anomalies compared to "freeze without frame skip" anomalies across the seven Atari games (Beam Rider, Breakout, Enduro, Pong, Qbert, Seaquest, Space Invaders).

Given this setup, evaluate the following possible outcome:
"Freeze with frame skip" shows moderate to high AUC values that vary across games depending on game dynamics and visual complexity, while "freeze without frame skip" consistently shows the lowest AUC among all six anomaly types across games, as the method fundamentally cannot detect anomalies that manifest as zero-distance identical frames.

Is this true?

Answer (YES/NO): NO